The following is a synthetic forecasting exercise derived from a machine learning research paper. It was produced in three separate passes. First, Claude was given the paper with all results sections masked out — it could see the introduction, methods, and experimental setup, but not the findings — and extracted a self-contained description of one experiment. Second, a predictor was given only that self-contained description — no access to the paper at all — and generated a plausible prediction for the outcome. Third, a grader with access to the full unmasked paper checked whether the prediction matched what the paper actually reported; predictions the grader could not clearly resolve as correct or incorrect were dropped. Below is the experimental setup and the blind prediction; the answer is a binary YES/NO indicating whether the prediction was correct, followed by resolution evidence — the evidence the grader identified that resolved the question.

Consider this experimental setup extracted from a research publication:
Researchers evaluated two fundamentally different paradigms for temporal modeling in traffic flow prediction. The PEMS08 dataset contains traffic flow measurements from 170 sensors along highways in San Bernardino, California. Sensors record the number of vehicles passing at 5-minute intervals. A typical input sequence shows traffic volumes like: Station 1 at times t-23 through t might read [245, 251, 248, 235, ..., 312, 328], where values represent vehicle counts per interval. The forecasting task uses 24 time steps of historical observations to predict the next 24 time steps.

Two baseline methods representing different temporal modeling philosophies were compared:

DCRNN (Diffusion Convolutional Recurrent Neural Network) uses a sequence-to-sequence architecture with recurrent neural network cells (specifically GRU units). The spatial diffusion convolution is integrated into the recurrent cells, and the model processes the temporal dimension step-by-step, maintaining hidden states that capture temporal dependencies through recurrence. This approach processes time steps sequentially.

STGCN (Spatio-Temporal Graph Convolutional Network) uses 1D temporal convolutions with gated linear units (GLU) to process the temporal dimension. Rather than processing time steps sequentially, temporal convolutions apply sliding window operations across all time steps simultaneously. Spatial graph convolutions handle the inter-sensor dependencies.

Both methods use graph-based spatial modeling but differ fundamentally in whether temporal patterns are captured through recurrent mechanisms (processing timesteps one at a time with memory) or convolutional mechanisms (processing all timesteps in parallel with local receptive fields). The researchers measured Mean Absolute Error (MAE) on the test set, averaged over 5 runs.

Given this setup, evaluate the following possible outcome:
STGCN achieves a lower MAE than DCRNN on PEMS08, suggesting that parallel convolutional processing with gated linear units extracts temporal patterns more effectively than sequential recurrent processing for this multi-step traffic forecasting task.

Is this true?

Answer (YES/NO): YES